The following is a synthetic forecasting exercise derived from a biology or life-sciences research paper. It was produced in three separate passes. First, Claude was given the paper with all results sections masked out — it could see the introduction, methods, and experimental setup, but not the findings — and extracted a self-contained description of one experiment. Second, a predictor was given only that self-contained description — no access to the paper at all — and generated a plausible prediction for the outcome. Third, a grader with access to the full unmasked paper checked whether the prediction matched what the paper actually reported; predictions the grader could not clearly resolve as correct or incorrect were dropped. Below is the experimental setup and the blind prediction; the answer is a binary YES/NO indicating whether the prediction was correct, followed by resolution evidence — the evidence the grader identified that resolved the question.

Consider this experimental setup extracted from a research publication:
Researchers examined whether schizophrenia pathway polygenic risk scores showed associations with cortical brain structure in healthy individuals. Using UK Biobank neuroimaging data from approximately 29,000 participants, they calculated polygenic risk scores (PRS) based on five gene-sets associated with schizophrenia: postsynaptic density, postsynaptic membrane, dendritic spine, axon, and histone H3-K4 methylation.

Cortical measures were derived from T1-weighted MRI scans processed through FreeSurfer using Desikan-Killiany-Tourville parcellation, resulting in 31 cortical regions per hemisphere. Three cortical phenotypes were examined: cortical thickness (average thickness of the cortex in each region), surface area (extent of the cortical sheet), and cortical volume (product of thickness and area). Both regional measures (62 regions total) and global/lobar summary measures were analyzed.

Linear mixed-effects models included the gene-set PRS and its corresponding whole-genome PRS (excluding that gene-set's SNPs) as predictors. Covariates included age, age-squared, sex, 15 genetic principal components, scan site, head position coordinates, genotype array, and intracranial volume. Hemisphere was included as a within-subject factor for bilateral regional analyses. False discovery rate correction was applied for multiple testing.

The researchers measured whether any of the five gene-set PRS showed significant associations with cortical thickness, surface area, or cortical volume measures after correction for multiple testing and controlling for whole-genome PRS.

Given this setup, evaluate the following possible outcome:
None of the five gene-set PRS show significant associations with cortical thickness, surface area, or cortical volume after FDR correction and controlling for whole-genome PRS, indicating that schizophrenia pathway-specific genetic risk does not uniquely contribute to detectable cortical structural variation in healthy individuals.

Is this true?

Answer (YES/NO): NO